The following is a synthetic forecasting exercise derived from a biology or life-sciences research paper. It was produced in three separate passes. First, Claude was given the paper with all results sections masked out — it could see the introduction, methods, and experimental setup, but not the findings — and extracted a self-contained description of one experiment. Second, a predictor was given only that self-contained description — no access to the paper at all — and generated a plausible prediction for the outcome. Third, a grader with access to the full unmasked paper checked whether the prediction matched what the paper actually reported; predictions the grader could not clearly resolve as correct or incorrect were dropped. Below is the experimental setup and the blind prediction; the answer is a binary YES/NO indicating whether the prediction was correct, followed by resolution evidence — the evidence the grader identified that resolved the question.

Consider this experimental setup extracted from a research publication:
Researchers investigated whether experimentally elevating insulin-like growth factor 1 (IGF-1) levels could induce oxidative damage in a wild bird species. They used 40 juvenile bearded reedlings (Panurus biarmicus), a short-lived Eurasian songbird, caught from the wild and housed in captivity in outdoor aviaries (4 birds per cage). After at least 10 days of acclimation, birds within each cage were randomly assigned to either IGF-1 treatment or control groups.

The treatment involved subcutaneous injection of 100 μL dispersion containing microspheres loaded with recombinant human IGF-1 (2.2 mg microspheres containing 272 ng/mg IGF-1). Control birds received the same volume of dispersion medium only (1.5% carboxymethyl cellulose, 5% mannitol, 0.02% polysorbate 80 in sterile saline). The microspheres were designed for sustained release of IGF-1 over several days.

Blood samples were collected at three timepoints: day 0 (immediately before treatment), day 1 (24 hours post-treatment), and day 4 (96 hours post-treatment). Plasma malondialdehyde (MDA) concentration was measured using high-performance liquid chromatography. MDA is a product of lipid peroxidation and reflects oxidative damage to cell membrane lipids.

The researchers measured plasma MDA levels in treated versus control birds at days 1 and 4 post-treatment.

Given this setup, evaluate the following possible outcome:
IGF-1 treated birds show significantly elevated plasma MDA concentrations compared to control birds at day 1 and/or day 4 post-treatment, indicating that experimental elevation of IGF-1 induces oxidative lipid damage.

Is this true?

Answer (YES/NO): YES